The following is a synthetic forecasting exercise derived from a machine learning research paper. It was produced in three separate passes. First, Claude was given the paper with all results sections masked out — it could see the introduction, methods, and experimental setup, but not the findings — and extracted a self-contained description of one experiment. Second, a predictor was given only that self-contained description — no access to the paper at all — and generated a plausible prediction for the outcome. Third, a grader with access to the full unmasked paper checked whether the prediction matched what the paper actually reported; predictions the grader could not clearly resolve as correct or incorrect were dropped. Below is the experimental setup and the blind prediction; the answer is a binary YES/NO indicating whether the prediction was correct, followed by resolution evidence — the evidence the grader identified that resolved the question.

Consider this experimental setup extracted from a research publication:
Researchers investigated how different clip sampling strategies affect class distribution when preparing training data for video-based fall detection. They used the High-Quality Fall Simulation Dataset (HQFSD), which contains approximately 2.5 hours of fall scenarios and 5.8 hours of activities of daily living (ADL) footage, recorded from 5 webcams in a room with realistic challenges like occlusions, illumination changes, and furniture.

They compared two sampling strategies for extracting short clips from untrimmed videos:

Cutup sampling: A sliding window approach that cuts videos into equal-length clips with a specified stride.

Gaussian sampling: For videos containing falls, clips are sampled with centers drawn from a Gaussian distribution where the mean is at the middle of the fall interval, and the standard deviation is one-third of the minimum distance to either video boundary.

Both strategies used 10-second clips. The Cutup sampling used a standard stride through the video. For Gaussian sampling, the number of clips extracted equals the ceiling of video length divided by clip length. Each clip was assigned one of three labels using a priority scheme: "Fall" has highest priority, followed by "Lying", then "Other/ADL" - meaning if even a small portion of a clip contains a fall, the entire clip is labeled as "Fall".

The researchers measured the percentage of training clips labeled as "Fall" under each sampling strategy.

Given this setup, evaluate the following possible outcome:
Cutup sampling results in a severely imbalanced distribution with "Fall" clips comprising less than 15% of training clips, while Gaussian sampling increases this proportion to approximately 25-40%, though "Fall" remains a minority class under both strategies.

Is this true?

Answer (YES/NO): NO